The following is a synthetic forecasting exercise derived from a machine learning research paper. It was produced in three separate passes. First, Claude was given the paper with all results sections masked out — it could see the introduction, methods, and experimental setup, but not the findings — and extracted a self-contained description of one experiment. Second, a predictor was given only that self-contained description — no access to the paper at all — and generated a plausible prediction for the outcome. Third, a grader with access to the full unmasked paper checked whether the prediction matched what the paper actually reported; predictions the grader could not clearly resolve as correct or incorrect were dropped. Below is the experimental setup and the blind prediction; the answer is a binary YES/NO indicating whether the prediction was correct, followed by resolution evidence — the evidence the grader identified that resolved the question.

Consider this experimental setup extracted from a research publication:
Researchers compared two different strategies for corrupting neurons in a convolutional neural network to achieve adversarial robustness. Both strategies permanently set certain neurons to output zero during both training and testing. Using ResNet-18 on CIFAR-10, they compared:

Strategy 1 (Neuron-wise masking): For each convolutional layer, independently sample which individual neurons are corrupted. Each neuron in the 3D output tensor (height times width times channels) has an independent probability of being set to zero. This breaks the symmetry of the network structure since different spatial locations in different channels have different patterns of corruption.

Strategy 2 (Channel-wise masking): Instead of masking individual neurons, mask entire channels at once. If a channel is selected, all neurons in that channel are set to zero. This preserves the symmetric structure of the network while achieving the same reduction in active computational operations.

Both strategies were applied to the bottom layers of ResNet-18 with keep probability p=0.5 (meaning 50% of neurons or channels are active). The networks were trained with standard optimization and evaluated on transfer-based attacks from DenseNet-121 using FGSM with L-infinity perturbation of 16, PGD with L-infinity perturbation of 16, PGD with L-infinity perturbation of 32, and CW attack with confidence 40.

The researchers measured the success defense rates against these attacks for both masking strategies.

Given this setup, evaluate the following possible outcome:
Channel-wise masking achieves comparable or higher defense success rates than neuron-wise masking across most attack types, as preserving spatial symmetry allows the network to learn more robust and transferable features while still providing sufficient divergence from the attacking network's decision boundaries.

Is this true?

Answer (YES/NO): NO